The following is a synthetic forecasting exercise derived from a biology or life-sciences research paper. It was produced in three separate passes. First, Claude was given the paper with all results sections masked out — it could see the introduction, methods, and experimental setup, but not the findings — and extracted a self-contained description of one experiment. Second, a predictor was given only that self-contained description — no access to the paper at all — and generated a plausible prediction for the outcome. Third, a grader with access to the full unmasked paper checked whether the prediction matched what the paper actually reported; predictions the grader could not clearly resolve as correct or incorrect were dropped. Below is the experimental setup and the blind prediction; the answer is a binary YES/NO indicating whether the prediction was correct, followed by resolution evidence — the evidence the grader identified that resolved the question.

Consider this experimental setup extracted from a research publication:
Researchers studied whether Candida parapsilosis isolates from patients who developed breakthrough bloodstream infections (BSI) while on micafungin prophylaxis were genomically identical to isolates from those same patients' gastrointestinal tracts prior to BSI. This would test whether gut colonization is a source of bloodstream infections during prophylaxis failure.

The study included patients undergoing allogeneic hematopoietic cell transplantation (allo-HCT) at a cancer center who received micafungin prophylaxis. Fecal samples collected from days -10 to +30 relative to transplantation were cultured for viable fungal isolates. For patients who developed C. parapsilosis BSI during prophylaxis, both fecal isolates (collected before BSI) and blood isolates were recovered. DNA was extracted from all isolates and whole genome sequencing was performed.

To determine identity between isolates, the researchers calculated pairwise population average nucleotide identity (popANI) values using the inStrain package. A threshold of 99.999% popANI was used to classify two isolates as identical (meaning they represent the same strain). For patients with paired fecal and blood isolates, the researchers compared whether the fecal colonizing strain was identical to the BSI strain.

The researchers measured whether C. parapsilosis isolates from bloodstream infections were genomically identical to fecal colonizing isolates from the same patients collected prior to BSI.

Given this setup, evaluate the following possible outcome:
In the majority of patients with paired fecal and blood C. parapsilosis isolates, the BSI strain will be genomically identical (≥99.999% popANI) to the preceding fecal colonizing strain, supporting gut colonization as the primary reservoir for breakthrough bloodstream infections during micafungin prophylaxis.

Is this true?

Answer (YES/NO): YES